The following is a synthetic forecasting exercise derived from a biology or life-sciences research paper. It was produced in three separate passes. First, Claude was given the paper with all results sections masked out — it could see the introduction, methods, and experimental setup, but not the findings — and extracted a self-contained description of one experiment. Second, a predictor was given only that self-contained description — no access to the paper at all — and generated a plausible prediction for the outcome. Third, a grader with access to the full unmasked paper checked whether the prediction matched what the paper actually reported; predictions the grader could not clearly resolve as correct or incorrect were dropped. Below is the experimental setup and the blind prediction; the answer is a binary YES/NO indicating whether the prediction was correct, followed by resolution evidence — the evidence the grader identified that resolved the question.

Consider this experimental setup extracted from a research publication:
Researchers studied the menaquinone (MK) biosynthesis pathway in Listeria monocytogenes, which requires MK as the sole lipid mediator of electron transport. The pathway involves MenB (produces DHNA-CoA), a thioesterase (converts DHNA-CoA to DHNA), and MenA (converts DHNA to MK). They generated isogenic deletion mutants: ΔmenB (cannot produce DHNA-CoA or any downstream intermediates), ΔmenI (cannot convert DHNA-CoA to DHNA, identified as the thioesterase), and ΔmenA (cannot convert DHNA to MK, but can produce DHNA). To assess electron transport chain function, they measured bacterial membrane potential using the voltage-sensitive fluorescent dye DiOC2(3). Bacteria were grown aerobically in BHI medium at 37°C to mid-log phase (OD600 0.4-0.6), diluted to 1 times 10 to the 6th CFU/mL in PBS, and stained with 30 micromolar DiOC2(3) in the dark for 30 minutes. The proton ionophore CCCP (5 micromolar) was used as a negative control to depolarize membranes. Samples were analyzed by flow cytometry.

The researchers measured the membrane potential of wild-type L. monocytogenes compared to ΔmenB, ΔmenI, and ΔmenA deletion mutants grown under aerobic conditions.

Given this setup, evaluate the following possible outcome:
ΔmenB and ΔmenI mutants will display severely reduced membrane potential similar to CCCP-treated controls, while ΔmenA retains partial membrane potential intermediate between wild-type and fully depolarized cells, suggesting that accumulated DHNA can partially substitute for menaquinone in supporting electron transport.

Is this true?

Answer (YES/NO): NO